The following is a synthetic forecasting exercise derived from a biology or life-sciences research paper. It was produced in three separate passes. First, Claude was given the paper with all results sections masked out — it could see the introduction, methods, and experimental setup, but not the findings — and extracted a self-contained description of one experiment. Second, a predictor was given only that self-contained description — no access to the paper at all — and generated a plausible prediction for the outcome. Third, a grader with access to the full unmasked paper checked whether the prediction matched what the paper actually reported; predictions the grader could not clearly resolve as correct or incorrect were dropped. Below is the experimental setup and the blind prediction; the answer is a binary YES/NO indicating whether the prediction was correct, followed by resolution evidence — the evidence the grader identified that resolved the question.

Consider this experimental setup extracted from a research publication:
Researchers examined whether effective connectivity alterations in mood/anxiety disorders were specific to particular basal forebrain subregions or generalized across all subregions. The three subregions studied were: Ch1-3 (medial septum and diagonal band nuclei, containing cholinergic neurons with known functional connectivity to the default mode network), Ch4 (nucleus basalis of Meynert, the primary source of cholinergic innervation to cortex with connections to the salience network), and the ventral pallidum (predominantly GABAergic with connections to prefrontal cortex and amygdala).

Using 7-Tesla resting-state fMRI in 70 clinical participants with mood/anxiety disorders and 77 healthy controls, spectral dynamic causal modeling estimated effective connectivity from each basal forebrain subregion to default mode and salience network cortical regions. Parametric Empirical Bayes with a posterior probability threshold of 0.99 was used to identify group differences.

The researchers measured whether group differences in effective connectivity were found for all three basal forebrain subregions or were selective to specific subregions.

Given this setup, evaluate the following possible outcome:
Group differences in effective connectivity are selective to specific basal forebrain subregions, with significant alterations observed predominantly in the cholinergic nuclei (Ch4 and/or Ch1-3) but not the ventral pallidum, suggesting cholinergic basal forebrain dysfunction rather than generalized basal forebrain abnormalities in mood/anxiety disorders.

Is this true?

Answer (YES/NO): NO